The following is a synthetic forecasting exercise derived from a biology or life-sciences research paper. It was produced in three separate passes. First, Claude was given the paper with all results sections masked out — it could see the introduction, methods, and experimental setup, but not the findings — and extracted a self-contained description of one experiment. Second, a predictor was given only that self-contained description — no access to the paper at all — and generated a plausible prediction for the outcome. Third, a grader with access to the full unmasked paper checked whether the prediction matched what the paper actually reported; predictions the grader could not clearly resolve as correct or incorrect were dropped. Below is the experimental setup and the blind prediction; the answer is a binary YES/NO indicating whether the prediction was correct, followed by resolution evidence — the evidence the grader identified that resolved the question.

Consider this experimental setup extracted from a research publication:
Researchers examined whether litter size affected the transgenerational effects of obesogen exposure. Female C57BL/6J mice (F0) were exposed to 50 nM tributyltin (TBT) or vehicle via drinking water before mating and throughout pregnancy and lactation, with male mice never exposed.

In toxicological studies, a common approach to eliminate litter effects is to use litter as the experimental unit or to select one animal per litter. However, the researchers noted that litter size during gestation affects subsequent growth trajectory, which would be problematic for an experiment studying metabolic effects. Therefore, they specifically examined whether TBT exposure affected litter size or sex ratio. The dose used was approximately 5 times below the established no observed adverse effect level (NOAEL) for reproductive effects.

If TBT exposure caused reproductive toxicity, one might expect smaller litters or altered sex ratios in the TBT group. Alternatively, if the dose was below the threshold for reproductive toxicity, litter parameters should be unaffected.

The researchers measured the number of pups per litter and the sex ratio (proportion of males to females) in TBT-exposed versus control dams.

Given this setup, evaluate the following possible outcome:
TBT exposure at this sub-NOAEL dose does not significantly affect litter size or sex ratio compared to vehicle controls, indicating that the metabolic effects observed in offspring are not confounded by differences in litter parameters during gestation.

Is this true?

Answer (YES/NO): YES